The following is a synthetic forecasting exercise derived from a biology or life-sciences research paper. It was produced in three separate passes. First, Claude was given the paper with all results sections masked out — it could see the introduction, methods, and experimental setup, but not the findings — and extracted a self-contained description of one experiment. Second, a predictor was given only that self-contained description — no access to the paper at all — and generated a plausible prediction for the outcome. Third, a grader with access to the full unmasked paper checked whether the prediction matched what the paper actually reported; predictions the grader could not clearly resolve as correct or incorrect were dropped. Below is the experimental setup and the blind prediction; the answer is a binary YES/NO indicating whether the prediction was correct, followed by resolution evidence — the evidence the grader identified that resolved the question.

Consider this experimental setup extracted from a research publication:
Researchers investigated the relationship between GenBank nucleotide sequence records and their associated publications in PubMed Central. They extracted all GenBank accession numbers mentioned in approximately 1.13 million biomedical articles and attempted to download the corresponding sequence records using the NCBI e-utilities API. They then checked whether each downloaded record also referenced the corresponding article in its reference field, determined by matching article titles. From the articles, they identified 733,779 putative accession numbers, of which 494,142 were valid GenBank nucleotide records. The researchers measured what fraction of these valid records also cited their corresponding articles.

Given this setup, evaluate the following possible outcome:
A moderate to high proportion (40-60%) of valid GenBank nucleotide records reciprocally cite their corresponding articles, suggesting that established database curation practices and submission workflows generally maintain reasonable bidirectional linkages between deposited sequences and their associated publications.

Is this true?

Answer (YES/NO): NO